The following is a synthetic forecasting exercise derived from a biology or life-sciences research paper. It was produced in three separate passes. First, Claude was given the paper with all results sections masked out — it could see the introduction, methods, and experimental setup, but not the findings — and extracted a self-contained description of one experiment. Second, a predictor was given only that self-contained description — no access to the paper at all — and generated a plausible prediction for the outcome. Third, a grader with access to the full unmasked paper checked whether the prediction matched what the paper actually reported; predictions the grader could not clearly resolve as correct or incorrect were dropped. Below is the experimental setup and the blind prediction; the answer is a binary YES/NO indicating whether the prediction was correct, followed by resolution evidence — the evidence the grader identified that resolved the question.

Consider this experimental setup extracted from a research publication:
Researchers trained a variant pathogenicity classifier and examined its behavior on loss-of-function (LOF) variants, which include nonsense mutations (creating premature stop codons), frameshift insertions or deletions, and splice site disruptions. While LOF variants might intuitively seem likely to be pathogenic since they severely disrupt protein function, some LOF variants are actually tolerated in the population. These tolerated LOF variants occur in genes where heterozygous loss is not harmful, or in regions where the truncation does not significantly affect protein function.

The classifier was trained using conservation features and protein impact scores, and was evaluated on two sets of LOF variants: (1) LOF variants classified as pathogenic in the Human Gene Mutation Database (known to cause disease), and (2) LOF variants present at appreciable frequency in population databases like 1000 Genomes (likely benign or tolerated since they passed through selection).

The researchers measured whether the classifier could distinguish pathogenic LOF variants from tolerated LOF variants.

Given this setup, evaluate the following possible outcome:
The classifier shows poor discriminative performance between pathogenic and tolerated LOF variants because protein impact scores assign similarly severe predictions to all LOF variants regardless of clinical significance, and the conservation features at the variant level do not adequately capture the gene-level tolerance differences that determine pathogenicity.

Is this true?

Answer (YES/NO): NO